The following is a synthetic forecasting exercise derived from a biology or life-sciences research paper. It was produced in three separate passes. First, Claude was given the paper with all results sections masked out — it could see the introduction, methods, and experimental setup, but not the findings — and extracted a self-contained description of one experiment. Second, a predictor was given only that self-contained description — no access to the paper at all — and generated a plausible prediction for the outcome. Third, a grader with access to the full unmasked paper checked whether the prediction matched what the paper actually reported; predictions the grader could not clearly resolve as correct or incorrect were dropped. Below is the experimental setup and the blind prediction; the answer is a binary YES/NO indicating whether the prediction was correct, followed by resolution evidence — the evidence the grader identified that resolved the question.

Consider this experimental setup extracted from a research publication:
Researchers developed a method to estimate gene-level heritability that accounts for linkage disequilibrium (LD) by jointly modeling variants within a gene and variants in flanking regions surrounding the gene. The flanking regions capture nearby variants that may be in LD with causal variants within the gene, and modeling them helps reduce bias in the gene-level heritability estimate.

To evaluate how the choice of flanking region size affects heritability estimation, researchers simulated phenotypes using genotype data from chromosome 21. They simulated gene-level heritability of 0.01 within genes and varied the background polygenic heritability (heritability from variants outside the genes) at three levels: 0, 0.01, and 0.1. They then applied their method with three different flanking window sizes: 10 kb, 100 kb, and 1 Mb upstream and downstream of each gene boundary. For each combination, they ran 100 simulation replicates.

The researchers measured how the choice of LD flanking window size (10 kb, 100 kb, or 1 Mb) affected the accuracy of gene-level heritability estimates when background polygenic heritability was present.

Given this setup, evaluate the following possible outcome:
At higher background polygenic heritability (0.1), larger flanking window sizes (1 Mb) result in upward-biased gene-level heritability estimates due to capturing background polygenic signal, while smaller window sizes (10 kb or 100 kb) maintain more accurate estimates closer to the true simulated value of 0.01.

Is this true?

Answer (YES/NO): NO